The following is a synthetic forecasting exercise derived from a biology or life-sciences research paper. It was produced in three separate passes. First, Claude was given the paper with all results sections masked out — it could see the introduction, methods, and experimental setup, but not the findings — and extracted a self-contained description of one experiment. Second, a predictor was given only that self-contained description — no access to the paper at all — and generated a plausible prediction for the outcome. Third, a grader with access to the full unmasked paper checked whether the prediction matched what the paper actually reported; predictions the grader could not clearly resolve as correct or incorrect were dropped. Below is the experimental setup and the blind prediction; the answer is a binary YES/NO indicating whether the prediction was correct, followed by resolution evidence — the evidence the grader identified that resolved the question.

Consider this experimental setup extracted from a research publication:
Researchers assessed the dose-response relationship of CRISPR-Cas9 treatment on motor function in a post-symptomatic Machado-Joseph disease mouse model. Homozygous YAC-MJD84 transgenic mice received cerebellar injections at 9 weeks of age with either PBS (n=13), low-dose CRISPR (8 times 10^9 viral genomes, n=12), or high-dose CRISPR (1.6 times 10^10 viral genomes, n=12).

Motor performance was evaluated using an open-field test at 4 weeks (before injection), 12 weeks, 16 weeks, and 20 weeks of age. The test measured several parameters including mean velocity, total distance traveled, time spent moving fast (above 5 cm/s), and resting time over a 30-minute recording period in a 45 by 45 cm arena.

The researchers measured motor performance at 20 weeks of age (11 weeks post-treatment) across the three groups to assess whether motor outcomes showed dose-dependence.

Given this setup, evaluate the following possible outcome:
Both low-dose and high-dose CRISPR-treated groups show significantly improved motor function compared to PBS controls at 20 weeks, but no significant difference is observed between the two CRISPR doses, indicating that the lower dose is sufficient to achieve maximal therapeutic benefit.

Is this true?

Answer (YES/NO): NO